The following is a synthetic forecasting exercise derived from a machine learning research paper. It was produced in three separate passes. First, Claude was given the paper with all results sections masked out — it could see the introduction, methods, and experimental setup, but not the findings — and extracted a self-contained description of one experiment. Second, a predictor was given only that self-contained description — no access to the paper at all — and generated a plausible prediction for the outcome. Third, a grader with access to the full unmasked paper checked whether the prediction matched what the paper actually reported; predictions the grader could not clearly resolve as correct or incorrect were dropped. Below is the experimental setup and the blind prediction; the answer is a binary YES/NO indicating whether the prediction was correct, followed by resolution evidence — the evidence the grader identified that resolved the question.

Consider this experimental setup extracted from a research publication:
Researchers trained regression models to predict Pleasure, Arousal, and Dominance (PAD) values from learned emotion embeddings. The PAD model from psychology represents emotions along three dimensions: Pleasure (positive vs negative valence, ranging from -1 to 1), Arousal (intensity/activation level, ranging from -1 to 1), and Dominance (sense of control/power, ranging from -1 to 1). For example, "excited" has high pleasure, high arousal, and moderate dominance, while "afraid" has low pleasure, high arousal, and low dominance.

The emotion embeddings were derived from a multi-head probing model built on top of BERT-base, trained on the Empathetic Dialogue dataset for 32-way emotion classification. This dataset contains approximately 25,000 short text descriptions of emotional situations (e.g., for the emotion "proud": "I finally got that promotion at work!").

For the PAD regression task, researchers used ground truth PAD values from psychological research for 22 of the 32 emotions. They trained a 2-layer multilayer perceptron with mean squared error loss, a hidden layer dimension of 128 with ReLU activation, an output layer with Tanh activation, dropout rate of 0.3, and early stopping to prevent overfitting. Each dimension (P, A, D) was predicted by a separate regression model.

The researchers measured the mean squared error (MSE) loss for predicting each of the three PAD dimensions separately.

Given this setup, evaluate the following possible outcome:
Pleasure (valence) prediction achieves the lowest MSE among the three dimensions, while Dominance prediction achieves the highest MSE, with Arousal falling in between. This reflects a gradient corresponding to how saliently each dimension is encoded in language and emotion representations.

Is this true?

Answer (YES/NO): NO